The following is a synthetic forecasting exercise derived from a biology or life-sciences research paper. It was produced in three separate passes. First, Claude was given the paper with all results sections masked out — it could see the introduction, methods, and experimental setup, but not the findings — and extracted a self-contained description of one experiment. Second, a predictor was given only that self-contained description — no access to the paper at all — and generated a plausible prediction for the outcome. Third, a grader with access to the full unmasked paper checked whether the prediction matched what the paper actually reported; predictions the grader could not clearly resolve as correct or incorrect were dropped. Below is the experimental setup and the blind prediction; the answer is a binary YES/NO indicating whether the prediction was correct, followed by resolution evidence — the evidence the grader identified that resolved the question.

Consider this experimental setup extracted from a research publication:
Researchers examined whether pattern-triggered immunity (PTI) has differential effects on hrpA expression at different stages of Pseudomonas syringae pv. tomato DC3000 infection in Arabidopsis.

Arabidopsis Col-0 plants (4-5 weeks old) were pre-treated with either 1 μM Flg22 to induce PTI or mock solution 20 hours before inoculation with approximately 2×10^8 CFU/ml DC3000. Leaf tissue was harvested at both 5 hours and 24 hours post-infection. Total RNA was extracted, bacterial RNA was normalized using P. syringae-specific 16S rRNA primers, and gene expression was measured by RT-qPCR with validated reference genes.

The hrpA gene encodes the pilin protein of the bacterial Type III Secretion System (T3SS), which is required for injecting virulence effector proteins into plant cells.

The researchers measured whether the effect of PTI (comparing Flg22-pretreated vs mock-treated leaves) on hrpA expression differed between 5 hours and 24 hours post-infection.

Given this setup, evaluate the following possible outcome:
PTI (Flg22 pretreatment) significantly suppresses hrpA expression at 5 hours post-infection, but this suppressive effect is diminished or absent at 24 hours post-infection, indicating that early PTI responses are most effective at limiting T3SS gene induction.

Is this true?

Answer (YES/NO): NO